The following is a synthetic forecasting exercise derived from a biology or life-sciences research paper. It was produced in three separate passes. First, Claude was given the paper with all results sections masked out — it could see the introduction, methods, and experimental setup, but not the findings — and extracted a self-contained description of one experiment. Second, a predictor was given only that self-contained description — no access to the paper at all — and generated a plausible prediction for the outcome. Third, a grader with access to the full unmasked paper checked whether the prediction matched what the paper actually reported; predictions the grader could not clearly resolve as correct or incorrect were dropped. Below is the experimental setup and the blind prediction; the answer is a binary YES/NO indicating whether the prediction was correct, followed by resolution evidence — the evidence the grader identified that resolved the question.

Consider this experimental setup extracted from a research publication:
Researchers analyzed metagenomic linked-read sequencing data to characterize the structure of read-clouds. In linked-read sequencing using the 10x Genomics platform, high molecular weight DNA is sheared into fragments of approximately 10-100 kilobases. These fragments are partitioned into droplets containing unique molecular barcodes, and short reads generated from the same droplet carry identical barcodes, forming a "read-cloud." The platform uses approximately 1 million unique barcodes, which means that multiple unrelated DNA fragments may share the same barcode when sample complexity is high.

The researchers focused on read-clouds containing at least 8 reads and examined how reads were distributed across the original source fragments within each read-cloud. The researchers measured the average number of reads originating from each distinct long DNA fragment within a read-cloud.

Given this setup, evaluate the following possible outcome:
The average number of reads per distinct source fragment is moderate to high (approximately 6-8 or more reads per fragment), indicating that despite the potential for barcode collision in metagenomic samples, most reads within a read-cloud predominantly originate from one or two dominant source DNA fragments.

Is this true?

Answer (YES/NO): NO